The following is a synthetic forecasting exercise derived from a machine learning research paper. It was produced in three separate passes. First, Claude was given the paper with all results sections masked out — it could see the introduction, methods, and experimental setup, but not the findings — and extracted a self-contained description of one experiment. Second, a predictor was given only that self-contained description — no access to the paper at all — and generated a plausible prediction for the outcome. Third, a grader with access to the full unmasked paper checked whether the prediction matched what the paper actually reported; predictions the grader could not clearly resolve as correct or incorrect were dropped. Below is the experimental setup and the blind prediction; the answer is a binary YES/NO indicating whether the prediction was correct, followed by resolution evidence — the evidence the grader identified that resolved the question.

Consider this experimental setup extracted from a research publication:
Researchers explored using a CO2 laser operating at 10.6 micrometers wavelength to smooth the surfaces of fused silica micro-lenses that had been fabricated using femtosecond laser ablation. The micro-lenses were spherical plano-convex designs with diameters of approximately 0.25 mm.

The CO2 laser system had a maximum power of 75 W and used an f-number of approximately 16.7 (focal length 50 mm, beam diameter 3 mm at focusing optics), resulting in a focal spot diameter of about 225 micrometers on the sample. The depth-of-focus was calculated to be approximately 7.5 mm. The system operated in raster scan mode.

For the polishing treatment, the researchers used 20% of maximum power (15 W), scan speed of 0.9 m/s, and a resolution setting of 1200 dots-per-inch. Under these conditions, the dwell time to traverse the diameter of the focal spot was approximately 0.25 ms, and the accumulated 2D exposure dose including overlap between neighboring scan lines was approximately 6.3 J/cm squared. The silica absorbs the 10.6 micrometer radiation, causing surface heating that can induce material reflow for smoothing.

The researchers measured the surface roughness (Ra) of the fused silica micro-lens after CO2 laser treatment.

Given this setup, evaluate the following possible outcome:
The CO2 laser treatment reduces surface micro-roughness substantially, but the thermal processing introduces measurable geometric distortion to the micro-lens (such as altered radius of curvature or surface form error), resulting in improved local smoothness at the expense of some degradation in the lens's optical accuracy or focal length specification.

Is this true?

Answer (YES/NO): NO